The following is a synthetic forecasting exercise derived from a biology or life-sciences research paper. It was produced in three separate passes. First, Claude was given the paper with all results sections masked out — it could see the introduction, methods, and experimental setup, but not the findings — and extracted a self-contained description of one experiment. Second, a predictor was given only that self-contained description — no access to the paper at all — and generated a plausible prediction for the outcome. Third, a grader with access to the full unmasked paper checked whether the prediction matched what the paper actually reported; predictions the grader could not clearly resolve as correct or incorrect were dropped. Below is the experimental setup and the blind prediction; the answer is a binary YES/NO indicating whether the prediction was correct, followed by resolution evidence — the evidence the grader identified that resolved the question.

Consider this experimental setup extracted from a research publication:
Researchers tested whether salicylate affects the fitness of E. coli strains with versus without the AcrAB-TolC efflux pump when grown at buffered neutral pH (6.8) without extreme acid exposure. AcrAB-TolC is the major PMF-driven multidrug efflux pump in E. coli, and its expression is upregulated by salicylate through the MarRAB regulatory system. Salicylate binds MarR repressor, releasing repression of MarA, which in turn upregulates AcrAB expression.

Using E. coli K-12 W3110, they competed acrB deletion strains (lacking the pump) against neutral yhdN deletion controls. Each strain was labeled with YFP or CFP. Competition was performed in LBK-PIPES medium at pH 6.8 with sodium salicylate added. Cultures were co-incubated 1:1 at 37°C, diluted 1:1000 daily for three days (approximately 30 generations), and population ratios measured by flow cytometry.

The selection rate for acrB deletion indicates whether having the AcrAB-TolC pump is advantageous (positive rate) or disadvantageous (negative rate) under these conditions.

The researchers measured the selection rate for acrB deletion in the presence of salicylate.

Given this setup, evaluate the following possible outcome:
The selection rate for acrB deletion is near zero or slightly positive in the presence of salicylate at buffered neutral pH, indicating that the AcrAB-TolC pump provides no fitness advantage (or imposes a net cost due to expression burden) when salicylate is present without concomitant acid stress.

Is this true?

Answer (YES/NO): NO